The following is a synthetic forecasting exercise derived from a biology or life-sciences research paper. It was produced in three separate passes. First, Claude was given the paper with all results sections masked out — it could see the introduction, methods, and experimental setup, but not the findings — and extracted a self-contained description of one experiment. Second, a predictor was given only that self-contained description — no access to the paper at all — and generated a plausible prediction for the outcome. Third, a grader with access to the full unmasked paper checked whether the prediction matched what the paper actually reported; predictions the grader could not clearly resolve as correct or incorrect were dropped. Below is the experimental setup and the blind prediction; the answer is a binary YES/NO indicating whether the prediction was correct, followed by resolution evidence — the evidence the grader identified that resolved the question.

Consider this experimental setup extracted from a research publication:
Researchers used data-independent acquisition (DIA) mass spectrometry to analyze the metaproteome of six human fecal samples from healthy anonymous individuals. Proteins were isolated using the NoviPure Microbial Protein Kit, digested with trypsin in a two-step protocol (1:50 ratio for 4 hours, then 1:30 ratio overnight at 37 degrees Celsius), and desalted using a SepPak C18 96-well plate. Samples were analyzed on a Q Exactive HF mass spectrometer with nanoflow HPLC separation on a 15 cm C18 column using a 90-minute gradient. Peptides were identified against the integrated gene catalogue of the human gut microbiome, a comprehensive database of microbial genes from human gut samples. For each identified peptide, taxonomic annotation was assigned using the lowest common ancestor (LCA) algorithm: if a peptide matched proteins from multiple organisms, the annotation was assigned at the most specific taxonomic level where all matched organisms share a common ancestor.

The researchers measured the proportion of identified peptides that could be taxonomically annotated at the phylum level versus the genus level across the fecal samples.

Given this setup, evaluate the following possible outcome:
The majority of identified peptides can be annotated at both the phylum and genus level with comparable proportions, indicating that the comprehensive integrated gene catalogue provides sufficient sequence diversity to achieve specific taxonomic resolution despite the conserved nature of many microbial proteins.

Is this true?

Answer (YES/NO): NO